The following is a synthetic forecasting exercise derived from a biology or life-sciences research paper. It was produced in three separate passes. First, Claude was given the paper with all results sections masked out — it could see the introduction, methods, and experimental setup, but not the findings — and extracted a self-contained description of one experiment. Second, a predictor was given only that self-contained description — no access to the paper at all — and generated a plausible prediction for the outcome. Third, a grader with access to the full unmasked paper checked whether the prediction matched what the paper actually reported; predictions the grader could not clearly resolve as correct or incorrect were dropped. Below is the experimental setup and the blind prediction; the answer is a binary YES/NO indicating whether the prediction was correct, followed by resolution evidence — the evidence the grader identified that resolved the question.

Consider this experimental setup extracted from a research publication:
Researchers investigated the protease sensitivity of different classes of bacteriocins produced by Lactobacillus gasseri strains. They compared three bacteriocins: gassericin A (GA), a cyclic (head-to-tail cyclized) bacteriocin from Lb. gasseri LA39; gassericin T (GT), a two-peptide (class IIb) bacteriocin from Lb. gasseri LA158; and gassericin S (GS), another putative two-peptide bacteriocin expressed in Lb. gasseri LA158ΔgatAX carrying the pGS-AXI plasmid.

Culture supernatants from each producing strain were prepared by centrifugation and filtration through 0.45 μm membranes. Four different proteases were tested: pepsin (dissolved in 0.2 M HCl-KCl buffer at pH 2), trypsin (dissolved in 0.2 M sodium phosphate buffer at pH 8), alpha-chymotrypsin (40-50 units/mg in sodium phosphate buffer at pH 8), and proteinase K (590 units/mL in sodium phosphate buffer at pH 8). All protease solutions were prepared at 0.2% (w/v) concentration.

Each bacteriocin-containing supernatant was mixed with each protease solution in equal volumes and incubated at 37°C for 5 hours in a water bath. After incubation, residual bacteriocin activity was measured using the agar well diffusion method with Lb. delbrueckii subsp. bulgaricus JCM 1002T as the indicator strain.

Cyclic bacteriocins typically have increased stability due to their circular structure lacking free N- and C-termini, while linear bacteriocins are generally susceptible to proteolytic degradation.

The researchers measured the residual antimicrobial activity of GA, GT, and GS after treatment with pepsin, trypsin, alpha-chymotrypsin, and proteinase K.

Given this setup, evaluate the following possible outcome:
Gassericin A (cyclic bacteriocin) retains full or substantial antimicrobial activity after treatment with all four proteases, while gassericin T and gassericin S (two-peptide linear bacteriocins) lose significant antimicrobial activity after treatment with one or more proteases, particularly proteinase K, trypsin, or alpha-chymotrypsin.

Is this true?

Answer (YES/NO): NO